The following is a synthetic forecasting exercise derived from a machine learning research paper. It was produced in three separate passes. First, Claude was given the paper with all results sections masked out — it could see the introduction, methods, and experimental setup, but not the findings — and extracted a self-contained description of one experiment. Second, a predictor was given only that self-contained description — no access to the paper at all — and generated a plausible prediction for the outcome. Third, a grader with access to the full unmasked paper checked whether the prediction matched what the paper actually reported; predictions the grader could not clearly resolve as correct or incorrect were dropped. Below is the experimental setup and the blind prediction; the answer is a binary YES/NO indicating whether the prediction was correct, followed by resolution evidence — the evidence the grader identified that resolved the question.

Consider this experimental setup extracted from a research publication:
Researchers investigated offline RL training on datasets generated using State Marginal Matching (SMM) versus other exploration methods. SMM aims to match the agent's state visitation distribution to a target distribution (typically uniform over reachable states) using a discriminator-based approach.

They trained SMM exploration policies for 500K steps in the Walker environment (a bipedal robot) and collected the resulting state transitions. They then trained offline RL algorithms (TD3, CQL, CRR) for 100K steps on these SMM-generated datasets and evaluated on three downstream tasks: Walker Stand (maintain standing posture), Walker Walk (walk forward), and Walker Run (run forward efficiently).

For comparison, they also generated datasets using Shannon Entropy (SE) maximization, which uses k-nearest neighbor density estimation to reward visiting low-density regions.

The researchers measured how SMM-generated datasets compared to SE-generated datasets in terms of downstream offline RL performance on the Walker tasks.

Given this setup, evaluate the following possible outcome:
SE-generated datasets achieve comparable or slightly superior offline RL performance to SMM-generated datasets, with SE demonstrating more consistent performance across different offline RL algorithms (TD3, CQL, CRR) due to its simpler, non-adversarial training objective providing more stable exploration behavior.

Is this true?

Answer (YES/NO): NO